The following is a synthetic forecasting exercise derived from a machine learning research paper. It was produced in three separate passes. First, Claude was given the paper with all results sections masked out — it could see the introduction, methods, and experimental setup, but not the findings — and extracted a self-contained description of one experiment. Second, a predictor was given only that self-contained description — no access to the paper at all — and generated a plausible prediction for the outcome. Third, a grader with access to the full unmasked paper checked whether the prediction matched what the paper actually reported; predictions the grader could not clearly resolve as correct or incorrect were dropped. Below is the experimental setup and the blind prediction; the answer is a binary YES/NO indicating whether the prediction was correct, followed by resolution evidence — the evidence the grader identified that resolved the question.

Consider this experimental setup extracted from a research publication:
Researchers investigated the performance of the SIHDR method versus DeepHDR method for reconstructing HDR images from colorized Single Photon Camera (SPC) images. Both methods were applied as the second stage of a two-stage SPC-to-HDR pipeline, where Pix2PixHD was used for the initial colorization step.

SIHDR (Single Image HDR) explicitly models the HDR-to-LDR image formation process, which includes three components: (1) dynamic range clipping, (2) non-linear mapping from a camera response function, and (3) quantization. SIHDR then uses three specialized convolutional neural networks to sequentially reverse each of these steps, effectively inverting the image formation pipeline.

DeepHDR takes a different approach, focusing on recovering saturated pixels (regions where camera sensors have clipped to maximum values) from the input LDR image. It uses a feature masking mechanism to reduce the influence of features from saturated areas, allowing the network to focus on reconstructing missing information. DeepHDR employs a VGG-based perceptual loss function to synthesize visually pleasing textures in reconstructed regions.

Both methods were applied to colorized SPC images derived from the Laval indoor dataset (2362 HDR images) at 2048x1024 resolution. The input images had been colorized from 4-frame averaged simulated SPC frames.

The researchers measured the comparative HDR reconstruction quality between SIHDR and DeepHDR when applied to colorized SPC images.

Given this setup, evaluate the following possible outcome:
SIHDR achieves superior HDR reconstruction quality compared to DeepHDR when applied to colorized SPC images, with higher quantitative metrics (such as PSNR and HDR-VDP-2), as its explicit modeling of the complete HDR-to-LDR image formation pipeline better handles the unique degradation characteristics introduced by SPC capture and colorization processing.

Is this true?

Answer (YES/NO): NO